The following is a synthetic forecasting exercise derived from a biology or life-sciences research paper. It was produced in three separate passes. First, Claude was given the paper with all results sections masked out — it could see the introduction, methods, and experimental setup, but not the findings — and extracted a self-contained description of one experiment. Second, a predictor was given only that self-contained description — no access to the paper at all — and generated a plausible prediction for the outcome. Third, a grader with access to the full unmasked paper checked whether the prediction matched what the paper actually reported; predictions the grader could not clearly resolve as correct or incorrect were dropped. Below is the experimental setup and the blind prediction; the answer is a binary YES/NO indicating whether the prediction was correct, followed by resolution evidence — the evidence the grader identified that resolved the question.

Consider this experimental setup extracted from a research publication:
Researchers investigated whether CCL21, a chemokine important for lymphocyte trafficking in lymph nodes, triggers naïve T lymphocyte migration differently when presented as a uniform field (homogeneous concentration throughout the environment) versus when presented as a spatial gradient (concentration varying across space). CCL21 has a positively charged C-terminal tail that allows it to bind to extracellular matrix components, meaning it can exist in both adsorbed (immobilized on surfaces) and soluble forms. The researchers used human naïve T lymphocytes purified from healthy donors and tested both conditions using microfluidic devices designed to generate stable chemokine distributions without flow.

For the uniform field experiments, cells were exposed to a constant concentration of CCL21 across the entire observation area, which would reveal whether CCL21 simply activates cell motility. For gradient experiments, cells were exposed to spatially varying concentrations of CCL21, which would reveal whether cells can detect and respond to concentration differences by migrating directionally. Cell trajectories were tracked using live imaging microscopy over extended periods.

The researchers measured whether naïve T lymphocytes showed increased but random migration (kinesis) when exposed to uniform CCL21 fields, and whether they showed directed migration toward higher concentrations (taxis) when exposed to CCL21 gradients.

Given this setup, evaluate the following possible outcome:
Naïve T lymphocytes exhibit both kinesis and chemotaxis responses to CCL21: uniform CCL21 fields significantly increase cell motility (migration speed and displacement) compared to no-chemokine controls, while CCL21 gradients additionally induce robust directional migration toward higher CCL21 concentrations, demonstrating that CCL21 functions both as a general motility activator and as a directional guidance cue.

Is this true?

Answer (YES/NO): YES